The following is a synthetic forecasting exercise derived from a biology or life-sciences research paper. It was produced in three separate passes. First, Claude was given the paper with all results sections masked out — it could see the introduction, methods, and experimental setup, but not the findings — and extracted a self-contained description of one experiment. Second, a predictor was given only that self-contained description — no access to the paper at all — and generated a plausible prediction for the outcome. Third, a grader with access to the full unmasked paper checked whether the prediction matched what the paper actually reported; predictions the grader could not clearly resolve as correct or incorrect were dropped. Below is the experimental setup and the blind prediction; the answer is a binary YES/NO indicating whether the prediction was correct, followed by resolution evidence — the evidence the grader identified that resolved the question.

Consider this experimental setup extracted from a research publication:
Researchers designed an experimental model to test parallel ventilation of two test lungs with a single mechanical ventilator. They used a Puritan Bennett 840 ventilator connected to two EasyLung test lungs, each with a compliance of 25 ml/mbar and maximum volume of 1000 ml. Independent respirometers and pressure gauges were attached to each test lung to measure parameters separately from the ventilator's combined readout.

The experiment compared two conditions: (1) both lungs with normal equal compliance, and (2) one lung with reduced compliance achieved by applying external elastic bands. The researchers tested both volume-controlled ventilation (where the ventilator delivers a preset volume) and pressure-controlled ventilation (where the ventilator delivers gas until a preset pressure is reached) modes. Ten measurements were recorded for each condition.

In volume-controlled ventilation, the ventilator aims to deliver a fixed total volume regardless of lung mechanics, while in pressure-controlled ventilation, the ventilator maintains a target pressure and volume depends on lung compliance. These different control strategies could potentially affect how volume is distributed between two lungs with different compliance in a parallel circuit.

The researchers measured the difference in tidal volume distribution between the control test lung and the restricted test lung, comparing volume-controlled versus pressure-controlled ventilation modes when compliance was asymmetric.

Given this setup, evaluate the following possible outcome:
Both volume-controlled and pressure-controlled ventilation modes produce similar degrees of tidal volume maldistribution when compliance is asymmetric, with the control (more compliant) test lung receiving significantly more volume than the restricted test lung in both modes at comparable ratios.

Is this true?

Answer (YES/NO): NO